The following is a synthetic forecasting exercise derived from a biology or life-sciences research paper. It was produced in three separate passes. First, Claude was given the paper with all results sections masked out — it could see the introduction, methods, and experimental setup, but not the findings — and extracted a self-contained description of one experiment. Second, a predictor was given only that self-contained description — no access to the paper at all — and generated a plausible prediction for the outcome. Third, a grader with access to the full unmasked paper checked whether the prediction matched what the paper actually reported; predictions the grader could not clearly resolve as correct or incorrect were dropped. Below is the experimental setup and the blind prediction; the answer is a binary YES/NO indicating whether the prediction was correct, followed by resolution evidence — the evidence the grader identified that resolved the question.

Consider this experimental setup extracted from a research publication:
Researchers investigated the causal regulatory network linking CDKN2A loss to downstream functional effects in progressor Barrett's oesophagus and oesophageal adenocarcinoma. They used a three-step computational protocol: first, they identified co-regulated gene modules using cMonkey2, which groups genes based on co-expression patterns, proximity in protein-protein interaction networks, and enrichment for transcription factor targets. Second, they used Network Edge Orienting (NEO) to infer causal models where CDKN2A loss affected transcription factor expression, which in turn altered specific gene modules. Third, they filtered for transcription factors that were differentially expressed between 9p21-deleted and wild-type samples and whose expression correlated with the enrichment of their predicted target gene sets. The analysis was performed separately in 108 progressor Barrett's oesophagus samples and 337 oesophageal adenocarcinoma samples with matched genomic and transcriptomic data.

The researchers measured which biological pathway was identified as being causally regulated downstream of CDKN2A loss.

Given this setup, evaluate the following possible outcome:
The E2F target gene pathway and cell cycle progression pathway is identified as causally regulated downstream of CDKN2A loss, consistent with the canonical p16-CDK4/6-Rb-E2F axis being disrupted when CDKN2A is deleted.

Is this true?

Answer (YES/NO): NO